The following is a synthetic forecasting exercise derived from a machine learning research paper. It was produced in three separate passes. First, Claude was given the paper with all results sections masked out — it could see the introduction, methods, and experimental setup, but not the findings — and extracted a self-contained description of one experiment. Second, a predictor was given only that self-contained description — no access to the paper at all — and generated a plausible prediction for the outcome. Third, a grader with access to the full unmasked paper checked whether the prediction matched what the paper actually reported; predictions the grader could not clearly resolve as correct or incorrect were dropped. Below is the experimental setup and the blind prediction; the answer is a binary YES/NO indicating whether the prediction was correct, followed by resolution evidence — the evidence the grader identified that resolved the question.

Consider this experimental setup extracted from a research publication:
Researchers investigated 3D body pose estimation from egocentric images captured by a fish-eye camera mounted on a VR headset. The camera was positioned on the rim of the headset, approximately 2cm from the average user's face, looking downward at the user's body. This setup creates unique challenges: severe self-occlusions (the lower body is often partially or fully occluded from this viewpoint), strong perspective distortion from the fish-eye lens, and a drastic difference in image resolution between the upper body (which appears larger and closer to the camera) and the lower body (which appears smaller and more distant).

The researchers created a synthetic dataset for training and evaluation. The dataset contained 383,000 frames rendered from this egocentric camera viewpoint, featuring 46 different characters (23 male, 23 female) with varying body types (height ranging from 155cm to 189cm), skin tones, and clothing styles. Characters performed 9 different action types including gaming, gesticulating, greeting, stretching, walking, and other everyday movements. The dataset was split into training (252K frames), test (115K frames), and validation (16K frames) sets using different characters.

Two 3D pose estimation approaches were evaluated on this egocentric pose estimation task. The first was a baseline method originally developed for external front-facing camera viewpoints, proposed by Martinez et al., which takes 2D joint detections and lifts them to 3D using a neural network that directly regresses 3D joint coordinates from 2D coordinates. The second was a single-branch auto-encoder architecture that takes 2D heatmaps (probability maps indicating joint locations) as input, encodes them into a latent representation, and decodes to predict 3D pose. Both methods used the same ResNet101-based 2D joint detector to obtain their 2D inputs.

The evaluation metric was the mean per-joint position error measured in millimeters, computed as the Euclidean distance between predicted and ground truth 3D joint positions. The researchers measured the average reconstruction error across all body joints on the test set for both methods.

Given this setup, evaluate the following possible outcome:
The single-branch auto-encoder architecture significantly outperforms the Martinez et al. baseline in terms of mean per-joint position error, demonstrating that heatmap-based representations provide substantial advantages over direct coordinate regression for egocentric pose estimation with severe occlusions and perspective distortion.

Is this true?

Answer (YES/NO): NO